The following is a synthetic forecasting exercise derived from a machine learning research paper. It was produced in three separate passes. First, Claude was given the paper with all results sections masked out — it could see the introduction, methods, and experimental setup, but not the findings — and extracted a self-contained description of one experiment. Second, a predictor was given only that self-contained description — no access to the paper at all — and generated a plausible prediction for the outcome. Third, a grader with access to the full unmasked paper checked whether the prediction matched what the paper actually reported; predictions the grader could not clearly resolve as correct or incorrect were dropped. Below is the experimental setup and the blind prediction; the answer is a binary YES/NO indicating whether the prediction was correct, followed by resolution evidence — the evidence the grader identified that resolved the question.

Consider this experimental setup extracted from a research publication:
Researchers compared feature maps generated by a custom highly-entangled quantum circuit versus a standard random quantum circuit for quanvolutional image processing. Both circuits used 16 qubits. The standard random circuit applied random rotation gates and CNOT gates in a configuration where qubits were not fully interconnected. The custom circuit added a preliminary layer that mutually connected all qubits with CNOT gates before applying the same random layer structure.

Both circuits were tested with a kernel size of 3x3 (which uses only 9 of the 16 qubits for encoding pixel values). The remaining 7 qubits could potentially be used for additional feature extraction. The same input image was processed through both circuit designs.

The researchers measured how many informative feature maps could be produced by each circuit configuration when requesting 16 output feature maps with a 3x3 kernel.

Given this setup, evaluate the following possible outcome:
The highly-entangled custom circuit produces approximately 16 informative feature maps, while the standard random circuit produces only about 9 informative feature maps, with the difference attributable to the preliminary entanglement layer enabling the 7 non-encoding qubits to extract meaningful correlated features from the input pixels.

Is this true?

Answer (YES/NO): YES